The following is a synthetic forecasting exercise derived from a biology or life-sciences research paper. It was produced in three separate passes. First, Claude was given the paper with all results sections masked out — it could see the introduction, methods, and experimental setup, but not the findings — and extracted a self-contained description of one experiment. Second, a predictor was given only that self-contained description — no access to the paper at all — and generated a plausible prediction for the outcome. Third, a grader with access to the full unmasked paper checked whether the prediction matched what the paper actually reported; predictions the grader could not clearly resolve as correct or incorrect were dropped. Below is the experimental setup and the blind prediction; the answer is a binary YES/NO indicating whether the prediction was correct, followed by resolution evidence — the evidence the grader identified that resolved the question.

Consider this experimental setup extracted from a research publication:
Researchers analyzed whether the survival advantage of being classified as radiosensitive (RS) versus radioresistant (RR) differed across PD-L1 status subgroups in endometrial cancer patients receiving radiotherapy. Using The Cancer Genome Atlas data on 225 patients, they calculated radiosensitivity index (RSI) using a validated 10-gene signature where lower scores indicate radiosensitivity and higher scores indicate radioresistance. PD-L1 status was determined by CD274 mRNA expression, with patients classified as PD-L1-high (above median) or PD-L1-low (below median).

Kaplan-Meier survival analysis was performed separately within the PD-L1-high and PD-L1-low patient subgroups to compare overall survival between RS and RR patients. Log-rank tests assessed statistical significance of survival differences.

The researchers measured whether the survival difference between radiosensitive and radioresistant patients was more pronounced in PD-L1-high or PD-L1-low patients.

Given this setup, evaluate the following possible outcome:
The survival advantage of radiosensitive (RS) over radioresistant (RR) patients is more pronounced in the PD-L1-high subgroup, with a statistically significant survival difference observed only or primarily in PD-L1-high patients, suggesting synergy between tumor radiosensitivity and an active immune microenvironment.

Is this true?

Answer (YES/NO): NO